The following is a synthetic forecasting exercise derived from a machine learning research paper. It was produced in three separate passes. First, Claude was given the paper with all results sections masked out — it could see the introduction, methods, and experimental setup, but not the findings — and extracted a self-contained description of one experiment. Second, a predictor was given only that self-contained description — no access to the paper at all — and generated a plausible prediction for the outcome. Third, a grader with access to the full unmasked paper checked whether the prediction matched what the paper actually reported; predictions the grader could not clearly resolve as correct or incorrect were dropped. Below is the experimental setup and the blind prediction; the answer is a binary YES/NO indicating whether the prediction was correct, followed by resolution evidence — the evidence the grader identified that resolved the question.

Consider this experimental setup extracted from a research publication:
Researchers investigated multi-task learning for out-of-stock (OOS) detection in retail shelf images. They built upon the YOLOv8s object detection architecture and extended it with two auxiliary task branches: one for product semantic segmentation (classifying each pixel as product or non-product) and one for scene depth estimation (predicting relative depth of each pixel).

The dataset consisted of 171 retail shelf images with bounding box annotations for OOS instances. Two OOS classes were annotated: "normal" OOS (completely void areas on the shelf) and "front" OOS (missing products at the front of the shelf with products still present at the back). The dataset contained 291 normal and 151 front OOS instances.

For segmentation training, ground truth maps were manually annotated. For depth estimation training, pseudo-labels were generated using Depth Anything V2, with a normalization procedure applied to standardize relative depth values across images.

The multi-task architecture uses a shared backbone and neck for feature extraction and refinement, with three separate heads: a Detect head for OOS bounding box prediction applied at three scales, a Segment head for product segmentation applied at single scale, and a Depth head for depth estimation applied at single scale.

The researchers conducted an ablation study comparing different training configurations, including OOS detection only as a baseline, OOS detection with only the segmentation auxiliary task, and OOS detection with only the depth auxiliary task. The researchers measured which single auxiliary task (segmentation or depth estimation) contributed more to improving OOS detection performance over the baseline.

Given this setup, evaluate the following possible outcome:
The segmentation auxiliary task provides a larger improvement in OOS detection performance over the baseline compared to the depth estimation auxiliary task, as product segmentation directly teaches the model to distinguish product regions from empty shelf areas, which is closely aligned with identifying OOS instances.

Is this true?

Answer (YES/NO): YES